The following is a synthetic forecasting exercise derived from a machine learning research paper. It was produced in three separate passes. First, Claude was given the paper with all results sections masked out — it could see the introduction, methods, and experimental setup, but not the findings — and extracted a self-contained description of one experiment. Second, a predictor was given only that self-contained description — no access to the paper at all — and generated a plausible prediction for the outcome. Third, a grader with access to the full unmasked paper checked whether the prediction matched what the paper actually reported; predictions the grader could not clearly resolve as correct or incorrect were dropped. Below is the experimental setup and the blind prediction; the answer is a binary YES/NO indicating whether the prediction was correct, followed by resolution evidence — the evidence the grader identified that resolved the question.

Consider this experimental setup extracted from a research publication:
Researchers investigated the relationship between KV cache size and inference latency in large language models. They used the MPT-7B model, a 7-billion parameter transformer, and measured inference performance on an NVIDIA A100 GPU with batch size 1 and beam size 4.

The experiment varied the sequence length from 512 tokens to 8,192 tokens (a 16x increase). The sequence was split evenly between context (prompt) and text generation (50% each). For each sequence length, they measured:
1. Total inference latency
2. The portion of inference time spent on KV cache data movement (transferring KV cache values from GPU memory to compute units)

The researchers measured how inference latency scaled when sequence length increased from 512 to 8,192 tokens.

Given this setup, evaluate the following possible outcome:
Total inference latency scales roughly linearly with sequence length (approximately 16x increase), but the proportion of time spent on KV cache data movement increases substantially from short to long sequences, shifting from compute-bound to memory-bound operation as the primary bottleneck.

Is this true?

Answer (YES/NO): NO